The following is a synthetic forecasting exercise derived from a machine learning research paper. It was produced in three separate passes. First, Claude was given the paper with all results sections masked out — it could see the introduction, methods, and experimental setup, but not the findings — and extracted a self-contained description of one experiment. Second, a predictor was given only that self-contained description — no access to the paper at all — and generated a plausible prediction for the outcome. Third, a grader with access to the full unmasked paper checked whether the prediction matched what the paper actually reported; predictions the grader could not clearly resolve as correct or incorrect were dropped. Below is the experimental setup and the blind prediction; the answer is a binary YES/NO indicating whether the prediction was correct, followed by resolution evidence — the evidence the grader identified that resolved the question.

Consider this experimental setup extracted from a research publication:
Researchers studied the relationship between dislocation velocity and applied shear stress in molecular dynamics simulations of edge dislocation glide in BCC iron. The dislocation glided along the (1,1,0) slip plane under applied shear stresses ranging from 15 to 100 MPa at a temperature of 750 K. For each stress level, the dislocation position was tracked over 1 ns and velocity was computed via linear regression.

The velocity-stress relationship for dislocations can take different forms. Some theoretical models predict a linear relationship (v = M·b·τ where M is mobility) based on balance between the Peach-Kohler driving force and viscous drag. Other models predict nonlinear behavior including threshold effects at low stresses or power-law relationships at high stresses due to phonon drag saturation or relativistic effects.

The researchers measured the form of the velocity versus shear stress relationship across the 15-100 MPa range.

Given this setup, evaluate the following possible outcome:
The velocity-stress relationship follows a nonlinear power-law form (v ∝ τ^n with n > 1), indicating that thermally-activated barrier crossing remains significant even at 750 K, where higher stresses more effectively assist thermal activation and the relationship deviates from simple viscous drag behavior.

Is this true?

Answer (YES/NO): NO